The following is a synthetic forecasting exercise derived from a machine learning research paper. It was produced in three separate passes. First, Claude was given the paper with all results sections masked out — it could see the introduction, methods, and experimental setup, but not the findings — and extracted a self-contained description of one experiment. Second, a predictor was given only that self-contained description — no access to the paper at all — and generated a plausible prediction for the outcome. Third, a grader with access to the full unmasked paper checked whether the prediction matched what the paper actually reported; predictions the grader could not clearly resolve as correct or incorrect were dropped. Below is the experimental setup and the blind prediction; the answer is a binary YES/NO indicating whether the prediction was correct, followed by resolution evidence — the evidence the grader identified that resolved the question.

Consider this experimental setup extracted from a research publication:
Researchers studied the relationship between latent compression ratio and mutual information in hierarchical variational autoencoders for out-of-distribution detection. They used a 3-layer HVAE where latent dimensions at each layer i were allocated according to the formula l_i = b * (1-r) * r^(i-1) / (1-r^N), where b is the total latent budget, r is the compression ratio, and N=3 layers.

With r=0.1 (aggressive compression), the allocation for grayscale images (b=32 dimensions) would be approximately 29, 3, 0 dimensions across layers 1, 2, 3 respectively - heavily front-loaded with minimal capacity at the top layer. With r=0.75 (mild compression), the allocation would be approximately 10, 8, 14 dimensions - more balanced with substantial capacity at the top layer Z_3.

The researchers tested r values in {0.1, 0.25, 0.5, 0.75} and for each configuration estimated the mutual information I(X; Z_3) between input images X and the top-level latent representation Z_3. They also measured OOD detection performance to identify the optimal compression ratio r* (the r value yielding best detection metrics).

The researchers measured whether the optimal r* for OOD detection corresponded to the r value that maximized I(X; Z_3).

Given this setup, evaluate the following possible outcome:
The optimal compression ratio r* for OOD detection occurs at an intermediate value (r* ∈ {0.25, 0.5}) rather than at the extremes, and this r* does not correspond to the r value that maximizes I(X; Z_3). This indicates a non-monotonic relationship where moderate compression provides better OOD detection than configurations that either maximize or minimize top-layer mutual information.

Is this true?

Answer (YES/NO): NO